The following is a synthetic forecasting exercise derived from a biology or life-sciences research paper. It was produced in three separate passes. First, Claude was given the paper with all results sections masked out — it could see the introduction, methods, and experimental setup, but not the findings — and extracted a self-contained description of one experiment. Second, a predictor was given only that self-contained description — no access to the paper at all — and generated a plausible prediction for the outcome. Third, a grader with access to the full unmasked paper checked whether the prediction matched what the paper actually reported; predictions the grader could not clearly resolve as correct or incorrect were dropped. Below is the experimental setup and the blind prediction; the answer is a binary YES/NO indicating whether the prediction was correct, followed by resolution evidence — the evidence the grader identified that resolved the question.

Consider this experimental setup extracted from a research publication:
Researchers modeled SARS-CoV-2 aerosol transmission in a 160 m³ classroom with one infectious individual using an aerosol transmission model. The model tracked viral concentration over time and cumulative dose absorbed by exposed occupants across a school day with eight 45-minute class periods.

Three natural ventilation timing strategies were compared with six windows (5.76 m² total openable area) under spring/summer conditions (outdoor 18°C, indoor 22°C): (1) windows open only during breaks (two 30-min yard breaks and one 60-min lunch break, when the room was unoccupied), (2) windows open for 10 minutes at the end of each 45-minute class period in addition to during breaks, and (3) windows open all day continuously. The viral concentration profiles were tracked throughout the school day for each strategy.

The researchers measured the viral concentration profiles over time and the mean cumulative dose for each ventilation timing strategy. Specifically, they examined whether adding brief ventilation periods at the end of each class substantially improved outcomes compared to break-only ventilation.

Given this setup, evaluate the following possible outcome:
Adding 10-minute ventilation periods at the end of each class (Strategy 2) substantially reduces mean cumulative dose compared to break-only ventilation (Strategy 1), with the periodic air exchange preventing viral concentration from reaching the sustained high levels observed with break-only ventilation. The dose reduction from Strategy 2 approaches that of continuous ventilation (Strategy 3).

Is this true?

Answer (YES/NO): NO